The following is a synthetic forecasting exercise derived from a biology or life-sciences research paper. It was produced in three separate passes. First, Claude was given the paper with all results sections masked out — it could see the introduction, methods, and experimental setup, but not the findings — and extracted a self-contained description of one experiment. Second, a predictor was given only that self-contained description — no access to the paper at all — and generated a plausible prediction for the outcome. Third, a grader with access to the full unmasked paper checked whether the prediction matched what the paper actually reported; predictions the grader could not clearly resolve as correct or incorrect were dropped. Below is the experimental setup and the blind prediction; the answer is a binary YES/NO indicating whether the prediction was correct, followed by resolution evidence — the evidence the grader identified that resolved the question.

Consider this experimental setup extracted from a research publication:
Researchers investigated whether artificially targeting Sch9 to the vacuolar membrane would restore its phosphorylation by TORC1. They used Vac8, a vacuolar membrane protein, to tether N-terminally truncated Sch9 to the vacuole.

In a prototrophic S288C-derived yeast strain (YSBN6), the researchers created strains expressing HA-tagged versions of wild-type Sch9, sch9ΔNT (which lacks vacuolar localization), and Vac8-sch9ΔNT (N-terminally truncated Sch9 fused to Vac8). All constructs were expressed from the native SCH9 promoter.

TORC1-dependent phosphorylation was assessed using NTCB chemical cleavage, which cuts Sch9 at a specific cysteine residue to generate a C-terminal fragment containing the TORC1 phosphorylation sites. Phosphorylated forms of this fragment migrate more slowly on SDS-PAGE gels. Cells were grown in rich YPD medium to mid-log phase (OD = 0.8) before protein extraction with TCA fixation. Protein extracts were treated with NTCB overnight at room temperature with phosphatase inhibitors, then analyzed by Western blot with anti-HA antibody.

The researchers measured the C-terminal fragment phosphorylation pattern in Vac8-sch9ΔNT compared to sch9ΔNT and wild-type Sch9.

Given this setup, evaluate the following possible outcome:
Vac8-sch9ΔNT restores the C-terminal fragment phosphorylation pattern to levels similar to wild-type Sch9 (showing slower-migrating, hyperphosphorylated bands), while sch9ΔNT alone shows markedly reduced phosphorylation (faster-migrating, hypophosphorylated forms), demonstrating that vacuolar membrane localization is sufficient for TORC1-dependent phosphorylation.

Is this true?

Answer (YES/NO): YES